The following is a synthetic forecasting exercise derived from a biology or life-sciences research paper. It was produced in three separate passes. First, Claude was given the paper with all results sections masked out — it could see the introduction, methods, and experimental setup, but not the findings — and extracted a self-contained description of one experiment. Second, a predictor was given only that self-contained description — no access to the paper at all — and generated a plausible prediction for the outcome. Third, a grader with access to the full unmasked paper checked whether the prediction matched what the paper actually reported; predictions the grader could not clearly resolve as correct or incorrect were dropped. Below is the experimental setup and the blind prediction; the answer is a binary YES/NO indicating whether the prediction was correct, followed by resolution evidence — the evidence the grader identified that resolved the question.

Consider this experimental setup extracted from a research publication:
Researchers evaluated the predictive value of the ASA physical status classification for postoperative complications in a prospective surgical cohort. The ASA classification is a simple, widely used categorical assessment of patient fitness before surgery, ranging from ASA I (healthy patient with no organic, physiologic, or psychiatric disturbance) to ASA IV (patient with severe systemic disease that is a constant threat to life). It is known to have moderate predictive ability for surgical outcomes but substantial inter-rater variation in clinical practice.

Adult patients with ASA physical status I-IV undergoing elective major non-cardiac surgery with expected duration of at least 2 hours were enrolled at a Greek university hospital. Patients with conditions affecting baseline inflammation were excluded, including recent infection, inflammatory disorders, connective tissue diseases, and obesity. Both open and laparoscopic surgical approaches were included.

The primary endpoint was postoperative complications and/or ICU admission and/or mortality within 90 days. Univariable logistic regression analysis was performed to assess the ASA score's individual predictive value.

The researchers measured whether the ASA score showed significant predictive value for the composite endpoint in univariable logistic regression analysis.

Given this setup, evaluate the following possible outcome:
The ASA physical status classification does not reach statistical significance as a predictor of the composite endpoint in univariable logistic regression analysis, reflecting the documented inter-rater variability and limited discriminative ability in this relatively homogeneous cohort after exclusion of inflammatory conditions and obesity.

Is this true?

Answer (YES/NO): YES